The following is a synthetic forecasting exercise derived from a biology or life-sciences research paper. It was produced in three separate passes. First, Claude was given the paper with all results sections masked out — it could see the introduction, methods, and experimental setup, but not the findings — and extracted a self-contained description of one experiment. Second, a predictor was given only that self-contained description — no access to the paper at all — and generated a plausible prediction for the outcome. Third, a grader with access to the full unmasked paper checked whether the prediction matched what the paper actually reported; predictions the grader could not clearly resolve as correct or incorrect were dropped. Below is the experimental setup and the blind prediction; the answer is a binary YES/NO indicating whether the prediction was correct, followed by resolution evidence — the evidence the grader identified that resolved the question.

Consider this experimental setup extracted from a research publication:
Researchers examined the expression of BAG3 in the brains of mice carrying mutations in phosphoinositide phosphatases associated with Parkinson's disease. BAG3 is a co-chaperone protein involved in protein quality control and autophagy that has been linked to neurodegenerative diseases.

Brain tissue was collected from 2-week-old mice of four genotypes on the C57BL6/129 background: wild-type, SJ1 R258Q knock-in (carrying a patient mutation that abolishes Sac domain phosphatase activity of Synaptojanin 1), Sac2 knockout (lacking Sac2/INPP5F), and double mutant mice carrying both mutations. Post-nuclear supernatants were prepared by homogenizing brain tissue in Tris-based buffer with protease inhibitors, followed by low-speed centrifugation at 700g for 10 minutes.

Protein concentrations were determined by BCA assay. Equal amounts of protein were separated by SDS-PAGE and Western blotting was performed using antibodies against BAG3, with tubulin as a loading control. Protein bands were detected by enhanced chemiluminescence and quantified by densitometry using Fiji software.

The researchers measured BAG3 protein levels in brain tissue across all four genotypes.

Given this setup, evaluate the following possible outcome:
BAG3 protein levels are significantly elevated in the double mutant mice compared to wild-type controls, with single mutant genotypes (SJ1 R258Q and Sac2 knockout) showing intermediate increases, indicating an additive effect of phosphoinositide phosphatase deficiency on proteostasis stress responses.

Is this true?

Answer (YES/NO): NO